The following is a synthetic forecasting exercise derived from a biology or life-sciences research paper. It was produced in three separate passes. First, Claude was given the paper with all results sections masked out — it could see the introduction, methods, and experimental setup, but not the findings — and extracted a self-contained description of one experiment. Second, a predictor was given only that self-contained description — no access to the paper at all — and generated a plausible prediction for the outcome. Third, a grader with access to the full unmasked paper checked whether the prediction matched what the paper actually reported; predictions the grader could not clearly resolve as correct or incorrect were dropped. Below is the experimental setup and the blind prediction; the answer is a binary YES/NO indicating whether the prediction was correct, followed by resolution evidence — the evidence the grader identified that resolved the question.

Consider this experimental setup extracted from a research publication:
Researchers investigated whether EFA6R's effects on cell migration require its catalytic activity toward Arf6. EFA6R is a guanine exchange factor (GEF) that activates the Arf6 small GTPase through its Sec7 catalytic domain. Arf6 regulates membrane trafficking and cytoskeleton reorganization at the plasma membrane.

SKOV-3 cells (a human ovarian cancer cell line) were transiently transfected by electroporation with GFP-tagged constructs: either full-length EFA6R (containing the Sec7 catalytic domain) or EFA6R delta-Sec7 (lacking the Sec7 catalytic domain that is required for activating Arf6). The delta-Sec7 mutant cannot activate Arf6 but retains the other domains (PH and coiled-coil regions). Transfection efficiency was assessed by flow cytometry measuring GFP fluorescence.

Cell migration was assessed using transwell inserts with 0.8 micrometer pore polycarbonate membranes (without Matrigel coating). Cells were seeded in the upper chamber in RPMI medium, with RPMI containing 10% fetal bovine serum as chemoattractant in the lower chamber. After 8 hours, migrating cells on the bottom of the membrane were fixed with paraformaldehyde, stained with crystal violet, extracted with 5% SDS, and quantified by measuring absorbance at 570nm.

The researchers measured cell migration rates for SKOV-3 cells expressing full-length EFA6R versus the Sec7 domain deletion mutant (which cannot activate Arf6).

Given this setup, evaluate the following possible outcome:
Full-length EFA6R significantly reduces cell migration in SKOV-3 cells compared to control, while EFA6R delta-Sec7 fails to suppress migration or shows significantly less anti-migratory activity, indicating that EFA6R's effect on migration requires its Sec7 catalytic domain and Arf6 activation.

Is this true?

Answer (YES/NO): NO